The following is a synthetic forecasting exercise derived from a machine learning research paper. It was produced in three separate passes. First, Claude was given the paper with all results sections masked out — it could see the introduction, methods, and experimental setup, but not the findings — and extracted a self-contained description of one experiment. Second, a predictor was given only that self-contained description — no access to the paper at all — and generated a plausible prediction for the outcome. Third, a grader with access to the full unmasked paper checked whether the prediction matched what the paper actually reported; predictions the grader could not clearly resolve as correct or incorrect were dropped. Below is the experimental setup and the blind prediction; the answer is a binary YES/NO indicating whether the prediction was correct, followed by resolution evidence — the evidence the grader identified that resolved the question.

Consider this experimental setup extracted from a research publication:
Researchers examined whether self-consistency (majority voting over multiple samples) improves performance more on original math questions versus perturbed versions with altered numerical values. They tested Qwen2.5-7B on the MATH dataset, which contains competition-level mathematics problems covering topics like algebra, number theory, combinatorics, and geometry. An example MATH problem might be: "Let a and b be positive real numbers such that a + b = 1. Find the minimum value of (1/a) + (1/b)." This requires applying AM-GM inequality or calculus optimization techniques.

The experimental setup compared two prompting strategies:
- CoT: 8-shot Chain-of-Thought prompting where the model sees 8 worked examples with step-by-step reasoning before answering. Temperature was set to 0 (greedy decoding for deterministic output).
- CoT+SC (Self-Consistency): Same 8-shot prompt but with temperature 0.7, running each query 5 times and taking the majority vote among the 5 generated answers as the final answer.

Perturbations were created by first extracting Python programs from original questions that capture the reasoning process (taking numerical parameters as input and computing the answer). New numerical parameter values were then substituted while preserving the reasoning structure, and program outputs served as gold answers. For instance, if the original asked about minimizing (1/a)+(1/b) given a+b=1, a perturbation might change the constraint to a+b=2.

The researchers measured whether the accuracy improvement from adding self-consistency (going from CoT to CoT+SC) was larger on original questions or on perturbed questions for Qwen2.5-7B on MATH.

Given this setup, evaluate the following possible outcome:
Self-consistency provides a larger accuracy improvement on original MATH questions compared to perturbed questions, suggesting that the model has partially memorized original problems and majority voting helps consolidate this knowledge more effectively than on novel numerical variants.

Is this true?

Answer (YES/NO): YES